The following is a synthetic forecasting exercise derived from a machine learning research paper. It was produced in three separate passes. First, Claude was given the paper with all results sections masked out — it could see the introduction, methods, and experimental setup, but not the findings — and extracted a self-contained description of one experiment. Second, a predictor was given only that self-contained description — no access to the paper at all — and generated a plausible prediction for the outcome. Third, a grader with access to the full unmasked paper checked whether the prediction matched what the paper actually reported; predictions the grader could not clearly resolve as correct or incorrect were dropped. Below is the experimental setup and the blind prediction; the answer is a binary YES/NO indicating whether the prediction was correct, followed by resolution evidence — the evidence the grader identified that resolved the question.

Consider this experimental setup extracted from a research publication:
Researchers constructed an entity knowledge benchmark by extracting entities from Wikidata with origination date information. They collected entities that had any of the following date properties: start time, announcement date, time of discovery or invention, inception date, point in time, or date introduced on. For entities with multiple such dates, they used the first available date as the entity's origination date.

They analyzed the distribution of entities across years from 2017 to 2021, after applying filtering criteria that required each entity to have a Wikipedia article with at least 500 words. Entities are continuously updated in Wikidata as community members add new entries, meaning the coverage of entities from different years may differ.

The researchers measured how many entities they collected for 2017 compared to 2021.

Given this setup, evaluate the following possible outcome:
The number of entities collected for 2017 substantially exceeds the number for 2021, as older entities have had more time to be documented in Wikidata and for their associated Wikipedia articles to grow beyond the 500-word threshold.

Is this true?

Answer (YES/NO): YES